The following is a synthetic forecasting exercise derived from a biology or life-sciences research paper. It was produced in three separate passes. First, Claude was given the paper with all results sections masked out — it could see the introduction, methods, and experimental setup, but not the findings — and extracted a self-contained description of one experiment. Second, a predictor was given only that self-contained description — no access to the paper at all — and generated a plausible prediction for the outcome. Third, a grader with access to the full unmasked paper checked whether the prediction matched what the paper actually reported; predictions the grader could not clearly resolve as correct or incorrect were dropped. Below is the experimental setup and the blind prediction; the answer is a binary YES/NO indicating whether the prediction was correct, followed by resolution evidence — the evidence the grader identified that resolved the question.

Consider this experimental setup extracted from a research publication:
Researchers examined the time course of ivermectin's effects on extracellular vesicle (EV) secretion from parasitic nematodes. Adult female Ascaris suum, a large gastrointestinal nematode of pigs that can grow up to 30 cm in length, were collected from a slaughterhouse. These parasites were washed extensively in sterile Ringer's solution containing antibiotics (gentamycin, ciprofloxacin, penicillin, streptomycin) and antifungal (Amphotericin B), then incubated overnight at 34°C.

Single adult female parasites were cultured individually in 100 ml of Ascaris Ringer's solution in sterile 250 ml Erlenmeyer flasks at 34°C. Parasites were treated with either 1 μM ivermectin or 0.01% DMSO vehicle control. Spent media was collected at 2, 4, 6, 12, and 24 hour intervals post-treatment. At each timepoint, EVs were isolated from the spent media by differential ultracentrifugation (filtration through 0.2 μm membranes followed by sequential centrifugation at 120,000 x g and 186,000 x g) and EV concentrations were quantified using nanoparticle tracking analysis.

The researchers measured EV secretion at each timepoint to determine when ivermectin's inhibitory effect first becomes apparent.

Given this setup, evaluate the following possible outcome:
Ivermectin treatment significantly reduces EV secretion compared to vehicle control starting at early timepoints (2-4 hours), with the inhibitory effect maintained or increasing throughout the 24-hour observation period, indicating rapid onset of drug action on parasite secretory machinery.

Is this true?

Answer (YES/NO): NO